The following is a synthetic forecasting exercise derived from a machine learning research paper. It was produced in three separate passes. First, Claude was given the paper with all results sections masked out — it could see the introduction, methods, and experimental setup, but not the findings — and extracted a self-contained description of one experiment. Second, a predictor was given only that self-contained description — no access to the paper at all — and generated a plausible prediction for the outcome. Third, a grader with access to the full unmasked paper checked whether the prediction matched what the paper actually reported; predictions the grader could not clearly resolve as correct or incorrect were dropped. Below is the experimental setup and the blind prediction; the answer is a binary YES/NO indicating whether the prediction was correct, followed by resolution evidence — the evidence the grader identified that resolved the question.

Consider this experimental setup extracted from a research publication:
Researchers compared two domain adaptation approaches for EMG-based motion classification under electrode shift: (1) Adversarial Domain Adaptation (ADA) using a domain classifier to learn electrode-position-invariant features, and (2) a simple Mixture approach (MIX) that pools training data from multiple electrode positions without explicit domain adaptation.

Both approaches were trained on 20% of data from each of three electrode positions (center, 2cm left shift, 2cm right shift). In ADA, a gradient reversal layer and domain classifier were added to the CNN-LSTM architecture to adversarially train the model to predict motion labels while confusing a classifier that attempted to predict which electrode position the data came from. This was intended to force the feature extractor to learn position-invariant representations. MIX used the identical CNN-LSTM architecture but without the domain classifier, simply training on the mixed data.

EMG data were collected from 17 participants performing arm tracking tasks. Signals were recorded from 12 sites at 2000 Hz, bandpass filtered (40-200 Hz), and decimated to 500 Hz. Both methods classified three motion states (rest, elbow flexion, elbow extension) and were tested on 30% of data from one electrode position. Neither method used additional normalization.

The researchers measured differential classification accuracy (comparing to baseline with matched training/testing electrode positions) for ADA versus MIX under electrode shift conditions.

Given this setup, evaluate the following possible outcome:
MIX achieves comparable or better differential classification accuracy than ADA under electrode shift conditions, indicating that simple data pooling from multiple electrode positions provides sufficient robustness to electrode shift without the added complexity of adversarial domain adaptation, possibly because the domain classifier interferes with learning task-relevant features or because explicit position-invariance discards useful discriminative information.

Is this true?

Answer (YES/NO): YES